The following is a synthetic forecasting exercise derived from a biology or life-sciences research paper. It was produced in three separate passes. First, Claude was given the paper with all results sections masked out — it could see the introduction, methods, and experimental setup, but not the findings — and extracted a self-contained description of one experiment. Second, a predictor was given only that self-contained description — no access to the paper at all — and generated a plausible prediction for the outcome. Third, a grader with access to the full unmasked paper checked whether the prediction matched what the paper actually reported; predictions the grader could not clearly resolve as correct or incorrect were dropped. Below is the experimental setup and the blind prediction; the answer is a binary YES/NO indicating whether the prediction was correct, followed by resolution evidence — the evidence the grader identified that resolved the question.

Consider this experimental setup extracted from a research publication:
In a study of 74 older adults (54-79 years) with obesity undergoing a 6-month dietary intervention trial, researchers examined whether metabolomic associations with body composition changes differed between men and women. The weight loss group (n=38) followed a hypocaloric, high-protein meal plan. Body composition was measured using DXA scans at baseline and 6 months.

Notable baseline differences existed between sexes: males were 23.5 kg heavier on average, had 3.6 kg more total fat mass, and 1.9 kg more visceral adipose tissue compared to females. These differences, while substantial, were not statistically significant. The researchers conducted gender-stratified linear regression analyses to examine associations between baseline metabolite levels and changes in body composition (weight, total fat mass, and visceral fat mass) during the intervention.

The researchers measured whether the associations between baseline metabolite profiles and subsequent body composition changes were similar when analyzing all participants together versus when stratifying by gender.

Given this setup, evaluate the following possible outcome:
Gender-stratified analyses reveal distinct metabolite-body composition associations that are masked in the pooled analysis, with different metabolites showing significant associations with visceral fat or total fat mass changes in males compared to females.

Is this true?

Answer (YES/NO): YES